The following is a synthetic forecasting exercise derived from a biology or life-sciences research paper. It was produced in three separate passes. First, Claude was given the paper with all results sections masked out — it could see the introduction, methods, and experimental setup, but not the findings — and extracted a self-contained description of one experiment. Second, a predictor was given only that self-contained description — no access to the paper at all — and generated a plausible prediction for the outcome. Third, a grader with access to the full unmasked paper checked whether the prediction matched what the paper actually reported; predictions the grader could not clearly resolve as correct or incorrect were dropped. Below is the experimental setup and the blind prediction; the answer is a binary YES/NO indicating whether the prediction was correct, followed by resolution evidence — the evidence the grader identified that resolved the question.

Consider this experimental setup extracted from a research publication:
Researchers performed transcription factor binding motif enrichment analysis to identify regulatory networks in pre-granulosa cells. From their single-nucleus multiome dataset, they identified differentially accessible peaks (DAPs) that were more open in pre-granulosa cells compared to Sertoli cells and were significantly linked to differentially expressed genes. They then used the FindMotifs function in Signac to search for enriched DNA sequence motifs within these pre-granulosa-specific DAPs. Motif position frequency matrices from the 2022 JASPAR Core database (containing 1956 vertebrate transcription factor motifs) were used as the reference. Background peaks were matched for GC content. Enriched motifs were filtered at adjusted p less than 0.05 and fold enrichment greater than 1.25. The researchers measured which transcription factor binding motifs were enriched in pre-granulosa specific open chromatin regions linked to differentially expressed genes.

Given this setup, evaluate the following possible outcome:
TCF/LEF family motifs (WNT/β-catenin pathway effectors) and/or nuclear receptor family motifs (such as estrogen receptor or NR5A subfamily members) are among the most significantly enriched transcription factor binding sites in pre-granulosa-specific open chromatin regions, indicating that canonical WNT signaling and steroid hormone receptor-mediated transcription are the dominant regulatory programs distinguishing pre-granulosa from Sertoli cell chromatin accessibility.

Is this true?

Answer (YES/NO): NO